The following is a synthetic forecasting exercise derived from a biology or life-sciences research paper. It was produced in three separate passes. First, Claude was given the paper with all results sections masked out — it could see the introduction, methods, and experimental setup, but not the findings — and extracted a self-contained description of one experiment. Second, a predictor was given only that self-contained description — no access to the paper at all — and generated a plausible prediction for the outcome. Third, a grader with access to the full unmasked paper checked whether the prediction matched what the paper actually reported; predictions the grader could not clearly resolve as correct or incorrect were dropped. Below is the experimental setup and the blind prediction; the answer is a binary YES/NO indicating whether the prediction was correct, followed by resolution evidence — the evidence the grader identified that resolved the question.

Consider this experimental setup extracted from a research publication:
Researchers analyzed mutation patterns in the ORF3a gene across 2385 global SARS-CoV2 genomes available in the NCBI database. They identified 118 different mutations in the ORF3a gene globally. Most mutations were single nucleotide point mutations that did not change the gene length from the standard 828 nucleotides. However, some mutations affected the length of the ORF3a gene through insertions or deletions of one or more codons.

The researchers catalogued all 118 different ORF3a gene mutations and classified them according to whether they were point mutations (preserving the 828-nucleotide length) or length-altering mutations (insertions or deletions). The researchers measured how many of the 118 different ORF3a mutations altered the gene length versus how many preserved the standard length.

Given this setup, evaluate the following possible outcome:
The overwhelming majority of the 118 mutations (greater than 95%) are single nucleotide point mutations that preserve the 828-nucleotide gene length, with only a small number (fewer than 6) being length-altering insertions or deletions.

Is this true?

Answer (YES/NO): YES